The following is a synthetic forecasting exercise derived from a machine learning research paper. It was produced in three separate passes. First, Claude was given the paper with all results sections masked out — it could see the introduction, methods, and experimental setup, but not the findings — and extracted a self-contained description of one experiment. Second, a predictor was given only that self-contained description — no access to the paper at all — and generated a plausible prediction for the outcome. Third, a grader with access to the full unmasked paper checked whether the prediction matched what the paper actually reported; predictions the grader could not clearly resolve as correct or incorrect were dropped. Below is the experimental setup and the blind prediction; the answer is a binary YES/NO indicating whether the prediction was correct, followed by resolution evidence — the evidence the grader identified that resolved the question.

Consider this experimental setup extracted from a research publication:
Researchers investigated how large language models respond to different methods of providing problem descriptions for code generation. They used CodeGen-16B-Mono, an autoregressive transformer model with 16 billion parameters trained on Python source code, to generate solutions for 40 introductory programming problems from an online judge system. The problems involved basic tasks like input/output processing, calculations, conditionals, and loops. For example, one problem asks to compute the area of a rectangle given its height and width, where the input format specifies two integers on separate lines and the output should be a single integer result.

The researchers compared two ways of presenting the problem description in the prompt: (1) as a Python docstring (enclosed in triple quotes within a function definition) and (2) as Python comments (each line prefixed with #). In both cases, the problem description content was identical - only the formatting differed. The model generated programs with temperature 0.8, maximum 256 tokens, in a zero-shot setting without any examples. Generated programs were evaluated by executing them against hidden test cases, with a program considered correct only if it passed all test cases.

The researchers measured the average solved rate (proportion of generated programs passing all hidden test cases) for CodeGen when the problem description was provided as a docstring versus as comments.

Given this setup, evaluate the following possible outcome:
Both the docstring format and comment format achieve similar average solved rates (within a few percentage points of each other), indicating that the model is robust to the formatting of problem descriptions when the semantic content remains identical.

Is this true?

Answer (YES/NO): NO